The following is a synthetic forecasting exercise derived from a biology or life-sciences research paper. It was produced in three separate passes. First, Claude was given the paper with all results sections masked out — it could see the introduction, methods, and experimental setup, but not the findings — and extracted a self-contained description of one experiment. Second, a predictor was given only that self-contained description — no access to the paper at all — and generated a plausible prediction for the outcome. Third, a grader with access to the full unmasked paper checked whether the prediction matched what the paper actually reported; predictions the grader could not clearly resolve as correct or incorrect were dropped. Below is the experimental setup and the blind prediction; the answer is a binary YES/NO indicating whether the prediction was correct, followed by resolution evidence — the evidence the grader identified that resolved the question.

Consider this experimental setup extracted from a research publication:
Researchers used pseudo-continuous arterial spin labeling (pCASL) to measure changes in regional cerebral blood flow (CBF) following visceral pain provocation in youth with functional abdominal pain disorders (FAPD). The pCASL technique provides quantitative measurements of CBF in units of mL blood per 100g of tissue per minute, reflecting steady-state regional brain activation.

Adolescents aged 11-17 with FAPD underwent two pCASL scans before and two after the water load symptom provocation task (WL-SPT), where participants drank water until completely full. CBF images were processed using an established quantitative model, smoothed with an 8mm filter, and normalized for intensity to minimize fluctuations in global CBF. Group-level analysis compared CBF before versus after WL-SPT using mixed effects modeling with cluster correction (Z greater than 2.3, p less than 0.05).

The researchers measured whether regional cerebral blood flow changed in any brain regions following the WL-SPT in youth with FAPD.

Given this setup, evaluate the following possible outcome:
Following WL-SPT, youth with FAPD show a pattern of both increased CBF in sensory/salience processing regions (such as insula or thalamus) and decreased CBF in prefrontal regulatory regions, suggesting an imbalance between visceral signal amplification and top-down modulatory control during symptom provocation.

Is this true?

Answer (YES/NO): NO